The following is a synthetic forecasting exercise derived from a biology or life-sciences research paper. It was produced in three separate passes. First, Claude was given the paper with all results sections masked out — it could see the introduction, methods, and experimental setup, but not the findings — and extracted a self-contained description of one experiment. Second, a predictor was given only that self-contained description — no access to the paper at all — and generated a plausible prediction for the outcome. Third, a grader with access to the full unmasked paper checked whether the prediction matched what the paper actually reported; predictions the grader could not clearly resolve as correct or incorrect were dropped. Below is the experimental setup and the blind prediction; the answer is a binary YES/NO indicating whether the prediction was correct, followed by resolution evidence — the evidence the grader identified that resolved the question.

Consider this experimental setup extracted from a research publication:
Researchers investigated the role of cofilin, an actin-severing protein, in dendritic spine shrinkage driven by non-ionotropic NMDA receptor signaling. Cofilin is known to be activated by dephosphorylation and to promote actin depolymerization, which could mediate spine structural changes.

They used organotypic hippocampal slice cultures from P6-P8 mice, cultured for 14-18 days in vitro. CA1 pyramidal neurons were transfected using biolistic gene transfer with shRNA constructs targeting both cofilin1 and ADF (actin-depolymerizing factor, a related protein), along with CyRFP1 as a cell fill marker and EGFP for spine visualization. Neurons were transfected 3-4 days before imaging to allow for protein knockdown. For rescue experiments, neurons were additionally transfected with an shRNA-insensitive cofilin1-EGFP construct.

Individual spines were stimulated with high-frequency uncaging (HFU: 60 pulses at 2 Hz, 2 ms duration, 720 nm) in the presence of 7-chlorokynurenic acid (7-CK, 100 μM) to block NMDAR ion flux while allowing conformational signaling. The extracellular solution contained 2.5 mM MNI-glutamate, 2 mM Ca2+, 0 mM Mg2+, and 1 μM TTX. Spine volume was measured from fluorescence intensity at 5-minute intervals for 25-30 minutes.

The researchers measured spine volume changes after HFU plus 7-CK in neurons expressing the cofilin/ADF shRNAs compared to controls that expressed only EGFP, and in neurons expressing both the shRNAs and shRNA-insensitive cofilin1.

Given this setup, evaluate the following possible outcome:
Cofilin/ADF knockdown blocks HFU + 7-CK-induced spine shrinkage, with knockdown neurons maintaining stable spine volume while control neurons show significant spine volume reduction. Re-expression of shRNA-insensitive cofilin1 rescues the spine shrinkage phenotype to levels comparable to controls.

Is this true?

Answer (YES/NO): YES